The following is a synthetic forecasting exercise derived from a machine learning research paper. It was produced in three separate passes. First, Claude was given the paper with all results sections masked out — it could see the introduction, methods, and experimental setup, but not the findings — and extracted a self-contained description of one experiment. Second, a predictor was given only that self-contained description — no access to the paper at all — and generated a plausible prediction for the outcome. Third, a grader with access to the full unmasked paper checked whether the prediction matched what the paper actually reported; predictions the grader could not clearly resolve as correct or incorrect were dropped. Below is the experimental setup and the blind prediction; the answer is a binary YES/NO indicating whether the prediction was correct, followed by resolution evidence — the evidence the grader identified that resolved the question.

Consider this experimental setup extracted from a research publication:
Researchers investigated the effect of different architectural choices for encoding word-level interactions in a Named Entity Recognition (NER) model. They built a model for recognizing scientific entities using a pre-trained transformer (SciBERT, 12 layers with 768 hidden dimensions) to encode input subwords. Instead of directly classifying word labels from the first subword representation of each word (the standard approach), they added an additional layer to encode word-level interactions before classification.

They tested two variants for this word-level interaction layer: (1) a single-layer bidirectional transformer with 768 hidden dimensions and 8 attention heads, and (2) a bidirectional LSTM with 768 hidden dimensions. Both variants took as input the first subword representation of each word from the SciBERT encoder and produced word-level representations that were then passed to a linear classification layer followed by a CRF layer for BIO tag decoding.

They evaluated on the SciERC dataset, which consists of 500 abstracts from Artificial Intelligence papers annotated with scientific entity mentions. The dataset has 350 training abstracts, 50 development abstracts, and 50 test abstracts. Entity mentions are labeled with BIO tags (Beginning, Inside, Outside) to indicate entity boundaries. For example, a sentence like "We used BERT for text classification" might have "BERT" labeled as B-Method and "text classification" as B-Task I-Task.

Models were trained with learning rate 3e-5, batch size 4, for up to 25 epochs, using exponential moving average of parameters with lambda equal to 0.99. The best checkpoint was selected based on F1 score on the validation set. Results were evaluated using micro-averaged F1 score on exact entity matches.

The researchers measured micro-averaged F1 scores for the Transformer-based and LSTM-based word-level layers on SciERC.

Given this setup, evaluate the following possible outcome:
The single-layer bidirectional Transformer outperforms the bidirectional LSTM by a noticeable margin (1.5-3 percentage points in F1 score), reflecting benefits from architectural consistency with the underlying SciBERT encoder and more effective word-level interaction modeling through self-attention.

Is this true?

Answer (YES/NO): NO